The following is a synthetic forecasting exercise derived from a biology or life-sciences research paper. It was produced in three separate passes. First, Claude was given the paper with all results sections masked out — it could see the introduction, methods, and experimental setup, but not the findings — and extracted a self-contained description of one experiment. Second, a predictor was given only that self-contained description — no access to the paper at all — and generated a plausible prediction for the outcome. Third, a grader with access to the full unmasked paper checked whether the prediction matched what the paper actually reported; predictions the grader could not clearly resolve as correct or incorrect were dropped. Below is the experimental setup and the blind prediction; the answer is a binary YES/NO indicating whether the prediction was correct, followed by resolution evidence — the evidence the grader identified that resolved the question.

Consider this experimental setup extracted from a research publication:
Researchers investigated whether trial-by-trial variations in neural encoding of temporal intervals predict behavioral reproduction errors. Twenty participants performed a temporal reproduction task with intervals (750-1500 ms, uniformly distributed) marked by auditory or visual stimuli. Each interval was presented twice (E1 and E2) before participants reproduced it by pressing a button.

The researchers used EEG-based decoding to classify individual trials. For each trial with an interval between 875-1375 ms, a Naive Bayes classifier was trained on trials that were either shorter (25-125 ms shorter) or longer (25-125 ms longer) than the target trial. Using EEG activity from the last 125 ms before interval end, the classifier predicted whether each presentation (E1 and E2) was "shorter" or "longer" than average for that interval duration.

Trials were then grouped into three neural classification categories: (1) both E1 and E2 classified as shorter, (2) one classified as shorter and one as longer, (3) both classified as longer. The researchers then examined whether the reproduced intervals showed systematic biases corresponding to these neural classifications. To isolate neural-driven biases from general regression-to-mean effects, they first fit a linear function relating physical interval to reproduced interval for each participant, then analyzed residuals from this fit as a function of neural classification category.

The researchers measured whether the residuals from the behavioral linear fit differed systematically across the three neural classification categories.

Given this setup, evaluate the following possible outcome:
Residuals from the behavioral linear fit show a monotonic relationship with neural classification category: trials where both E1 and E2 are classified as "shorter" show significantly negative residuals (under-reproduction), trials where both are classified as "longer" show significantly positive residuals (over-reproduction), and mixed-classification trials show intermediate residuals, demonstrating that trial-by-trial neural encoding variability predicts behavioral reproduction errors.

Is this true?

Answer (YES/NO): YES